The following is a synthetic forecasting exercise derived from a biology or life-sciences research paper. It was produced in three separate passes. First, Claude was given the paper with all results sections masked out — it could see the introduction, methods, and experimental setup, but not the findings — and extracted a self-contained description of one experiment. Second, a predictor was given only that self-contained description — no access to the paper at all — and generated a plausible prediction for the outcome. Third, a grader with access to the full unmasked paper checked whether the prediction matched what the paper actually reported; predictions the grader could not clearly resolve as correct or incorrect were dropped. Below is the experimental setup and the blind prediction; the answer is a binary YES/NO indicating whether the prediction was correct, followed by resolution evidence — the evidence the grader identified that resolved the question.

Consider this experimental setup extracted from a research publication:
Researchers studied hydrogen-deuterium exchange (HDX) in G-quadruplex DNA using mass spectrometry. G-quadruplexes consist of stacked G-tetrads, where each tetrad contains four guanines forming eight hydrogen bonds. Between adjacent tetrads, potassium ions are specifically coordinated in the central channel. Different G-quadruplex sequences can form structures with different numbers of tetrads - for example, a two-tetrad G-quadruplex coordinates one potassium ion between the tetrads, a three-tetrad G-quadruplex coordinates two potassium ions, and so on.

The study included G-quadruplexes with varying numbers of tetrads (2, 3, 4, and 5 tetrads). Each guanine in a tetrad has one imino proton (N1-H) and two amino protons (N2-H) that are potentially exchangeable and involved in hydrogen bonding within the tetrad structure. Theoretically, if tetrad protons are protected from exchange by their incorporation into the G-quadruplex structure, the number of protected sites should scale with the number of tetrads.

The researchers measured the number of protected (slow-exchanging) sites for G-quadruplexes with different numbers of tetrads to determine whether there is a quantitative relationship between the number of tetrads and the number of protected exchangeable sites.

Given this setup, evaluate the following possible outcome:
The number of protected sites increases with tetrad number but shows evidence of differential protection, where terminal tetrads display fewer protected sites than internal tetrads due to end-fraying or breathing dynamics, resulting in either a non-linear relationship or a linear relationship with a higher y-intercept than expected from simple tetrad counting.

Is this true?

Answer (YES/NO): NO